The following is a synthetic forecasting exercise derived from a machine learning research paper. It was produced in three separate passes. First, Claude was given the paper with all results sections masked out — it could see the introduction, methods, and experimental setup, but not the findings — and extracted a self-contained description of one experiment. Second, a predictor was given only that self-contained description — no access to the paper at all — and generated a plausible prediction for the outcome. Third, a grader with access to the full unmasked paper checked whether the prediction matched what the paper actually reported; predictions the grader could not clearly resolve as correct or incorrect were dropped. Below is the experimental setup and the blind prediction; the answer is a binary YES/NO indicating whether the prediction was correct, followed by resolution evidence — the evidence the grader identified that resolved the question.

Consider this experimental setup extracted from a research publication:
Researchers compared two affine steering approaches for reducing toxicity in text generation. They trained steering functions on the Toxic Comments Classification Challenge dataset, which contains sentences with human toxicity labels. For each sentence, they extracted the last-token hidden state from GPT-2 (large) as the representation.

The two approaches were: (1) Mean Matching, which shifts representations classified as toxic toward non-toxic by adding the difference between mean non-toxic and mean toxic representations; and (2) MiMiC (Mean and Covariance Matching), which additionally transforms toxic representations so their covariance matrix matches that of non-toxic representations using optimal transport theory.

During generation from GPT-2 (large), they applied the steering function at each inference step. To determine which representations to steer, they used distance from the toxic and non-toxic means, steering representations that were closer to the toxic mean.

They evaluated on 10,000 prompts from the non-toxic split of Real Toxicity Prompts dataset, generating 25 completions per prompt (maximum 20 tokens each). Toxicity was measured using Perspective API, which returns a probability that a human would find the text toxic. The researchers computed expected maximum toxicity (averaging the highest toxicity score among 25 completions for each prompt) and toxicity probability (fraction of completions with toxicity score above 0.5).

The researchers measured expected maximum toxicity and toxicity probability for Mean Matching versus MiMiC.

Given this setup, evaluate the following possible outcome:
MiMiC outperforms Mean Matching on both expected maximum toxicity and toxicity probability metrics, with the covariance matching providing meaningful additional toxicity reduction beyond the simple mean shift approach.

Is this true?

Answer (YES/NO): YES